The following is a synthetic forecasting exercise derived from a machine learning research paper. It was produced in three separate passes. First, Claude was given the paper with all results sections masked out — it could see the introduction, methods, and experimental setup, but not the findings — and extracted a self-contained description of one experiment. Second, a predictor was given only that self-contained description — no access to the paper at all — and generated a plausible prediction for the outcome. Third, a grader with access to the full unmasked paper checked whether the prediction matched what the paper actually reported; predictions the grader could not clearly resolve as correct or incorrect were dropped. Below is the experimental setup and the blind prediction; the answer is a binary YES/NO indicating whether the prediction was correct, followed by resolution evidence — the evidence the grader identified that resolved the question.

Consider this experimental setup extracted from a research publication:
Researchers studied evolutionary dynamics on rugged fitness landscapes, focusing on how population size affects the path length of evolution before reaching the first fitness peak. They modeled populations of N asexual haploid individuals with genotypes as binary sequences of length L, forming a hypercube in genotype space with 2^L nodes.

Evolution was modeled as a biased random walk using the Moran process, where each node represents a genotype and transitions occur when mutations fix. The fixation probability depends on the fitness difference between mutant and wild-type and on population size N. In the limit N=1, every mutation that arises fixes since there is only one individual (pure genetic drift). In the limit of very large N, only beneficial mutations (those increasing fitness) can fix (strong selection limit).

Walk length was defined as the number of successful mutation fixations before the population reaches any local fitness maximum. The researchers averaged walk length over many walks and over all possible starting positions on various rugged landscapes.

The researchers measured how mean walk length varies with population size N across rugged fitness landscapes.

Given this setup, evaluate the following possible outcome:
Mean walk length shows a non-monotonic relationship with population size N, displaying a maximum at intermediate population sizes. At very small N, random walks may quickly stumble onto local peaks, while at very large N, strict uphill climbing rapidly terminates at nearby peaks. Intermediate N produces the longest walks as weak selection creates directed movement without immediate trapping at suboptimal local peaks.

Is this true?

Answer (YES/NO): NO